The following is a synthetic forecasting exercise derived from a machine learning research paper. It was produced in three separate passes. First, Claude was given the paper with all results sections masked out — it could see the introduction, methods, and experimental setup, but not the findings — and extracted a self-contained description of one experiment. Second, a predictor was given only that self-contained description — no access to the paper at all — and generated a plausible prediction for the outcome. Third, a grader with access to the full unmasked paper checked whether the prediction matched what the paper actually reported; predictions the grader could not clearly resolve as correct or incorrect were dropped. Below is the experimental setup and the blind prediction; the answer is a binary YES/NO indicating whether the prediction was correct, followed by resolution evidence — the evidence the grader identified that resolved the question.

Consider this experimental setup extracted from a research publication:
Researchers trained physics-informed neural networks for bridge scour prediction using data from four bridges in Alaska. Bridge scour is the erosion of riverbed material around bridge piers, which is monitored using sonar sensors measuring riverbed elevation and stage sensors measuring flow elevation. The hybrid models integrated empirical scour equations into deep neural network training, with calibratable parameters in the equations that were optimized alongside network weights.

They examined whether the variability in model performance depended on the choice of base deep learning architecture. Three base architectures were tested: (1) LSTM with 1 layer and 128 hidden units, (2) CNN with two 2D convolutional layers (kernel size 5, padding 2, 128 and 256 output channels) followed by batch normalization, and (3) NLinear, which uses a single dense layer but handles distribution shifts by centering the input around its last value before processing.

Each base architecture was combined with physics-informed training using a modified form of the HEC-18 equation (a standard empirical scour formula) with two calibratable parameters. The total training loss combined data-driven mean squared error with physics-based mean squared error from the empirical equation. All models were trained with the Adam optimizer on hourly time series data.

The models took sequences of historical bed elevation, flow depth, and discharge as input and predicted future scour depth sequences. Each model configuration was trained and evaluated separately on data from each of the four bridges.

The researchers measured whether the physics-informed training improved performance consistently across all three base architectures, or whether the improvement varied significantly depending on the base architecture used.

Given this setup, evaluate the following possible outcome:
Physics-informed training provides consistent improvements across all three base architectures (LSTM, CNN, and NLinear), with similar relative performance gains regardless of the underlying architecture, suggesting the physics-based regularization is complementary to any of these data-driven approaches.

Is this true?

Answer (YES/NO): NO